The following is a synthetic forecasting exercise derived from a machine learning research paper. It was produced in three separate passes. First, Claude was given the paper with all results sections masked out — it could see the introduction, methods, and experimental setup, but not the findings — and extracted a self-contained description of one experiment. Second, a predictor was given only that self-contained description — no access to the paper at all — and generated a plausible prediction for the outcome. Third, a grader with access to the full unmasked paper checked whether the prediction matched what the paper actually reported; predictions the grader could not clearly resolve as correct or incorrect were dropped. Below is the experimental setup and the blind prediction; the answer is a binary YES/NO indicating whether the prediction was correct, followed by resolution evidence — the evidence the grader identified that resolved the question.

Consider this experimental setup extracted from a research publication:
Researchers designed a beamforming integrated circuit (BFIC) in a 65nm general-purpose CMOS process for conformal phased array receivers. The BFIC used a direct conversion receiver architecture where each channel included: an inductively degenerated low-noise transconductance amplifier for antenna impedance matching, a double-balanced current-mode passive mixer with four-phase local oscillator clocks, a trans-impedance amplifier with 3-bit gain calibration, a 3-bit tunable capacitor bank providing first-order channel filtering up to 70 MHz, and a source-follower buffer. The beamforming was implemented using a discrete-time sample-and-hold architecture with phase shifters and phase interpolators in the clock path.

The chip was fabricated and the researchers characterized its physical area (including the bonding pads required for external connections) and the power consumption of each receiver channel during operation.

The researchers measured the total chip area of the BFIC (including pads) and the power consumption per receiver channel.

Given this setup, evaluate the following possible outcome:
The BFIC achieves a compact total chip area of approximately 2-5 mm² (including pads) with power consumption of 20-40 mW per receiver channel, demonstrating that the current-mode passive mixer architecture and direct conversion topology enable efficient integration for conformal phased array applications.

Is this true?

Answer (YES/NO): NO